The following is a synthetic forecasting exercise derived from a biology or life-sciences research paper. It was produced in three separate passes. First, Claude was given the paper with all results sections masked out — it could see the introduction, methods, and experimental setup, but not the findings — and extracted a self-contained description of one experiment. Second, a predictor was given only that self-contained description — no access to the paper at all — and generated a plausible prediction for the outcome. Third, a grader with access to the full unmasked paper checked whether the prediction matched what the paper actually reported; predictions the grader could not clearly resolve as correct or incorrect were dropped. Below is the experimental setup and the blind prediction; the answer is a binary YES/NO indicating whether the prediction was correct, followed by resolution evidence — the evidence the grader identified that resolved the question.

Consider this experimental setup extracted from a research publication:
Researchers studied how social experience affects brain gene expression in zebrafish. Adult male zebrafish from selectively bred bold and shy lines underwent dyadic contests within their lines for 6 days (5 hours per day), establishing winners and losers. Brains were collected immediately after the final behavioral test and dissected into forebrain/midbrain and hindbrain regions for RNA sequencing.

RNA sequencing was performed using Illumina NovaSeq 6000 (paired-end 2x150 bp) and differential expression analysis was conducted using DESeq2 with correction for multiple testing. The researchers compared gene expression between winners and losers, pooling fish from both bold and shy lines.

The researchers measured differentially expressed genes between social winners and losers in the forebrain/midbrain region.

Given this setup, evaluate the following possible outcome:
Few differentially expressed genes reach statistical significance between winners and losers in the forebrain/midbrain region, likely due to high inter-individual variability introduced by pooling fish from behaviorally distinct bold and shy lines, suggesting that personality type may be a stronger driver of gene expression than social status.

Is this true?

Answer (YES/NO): NO